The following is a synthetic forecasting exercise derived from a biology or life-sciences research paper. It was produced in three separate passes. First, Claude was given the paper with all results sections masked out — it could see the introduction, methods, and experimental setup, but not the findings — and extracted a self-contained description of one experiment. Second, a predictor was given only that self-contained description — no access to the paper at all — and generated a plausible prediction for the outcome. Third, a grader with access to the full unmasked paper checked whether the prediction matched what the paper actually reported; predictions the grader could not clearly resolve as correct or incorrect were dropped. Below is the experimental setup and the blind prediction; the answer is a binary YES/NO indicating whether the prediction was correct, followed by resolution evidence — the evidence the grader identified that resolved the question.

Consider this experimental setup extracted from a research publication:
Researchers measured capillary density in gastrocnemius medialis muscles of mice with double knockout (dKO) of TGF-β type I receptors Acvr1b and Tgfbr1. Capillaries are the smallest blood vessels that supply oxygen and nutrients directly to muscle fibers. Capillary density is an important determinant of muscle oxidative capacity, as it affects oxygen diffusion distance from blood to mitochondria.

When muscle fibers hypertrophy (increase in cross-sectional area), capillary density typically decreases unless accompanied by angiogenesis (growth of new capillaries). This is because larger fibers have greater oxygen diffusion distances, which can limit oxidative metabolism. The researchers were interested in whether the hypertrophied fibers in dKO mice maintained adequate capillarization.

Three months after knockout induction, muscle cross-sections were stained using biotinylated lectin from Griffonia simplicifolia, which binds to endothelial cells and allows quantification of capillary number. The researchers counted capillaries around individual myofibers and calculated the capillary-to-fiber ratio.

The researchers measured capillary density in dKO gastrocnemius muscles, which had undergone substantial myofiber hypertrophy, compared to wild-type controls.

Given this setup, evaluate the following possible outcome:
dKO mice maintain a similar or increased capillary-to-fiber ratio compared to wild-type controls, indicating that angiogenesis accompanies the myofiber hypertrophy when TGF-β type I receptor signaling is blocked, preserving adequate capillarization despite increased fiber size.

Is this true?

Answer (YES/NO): YES